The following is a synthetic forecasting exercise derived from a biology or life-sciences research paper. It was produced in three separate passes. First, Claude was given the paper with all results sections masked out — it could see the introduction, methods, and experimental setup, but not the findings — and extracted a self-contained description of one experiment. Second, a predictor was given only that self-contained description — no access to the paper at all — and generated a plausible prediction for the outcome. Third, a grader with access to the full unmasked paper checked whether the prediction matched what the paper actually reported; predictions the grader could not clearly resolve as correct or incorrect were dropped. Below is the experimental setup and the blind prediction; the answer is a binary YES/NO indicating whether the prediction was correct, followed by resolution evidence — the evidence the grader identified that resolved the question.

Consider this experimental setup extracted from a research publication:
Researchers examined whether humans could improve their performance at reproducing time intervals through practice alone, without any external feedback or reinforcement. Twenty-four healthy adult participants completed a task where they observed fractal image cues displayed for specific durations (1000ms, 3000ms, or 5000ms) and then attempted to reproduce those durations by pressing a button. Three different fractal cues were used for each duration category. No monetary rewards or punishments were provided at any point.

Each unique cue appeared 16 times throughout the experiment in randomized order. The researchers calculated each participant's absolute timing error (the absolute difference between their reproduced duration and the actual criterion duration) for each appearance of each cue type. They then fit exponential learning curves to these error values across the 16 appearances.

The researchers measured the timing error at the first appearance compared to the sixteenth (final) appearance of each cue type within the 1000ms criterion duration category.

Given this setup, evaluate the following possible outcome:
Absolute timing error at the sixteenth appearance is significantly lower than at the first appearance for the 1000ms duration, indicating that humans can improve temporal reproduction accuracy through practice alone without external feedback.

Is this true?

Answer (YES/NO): YES